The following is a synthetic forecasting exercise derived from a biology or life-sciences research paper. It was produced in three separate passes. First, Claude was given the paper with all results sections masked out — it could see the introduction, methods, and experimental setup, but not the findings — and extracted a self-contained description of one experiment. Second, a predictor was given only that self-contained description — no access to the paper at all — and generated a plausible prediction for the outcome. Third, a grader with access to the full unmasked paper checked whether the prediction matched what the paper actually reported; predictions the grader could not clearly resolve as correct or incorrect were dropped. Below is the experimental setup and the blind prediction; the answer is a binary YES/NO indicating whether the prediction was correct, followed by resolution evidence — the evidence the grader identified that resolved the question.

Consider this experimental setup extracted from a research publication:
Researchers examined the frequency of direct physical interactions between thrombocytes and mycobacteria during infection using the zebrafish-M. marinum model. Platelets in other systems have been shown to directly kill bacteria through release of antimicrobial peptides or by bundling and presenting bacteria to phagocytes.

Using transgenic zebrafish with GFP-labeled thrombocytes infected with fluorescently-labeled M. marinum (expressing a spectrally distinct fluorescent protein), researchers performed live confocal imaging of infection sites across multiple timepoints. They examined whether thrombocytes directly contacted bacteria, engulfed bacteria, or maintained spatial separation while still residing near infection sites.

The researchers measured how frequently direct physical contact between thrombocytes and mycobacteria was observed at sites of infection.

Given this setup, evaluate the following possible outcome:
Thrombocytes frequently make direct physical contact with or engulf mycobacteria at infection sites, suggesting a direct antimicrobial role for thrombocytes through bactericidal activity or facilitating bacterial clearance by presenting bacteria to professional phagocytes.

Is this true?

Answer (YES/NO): NO